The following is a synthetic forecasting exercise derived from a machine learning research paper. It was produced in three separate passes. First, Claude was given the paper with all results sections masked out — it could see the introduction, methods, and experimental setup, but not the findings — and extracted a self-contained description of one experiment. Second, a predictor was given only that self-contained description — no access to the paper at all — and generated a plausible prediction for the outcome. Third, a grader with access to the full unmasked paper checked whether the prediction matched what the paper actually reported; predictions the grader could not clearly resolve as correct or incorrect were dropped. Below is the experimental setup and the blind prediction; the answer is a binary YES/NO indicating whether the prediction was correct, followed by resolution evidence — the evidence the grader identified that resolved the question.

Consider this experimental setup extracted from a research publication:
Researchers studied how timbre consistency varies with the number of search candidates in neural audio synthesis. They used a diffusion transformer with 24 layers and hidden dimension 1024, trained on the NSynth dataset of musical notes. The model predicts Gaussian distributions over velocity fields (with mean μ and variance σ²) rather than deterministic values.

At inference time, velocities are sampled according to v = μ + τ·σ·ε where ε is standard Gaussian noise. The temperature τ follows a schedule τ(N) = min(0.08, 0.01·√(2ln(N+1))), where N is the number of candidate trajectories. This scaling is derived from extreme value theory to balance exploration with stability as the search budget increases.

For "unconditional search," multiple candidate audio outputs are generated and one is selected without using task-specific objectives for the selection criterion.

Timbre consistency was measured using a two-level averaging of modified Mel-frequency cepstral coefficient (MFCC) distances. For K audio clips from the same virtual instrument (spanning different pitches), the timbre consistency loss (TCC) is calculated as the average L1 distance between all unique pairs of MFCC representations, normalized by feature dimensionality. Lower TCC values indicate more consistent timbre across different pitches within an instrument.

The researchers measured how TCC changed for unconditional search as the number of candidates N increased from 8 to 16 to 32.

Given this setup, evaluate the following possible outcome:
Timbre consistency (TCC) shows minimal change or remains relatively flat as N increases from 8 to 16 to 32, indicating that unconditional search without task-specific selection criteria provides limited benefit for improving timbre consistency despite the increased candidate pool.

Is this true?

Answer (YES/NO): YES